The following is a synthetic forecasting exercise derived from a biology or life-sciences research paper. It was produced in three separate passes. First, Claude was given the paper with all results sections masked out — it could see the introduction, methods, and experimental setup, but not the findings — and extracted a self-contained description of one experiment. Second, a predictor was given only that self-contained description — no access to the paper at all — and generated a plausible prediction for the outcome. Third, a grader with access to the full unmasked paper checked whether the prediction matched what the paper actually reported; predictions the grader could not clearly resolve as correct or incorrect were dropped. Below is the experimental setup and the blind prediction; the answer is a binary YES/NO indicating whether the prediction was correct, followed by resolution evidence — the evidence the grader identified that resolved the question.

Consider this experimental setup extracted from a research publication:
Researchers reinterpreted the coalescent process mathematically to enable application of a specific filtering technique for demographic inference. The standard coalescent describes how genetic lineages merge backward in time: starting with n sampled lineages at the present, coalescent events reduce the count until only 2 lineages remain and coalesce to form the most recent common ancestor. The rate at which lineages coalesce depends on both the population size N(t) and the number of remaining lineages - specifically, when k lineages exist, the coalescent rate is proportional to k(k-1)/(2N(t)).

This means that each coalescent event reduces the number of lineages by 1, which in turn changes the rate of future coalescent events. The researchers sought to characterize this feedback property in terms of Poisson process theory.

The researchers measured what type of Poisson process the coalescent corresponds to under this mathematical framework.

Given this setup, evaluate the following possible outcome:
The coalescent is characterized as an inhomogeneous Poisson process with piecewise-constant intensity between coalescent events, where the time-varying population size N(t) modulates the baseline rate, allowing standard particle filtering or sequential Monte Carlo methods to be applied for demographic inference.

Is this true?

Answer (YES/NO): NO